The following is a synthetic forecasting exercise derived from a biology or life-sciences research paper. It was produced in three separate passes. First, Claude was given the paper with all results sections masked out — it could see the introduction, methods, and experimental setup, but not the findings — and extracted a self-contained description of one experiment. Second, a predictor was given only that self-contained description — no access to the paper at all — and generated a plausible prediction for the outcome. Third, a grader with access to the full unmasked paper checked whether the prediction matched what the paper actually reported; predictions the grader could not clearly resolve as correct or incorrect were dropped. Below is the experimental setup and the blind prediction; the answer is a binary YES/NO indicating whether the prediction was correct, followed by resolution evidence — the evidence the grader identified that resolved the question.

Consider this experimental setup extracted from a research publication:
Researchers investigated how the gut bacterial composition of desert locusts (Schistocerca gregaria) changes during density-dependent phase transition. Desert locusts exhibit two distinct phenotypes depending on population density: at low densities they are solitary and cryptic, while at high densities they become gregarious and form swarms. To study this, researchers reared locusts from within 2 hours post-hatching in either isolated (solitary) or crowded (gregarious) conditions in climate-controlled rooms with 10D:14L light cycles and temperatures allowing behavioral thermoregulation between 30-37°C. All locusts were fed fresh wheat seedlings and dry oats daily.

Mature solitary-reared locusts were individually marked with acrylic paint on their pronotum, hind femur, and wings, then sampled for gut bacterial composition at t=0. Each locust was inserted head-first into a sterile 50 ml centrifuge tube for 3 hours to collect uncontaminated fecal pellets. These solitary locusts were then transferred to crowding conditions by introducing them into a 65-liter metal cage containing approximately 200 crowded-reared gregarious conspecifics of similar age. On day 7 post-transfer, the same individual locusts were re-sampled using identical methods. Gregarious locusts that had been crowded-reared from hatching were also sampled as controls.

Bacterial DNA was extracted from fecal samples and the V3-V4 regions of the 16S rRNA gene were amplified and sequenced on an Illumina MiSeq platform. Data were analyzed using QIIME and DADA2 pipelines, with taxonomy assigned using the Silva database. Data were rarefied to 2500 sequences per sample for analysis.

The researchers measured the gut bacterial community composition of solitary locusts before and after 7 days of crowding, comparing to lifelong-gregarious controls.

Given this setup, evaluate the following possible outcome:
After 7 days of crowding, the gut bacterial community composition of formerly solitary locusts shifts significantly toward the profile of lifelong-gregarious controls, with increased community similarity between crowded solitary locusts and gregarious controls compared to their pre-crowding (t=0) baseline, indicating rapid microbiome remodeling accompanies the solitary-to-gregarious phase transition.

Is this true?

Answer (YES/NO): YES